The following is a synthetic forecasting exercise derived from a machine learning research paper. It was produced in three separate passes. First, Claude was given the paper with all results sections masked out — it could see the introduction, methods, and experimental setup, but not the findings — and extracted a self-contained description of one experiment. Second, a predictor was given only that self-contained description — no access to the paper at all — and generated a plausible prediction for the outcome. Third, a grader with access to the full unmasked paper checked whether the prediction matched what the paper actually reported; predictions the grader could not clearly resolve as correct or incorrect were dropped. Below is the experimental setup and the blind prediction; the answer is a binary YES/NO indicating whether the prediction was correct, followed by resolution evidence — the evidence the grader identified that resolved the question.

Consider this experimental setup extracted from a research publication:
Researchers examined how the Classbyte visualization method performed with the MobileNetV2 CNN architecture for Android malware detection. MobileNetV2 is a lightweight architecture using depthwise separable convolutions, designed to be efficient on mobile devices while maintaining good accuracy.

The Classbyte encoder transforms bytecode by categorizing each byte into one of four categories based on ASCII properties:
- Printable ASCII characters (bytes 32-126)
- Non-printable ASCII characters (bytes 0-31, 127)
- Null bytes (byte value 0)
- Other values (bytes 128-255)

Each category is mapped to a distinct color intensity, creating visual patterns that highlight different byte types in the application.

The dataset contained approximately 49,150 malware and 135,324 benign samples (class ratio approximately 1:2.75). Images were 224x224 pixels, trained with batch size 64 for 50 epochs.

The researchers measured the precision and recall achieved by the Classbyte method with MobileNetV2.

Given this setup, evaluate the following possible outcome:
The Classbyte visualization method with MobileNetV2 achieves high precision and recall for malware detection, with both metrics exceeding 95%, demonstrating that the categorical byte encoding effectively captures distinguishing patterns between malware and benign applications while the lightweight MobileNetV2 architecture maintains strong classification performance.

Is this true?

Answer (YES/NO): NO